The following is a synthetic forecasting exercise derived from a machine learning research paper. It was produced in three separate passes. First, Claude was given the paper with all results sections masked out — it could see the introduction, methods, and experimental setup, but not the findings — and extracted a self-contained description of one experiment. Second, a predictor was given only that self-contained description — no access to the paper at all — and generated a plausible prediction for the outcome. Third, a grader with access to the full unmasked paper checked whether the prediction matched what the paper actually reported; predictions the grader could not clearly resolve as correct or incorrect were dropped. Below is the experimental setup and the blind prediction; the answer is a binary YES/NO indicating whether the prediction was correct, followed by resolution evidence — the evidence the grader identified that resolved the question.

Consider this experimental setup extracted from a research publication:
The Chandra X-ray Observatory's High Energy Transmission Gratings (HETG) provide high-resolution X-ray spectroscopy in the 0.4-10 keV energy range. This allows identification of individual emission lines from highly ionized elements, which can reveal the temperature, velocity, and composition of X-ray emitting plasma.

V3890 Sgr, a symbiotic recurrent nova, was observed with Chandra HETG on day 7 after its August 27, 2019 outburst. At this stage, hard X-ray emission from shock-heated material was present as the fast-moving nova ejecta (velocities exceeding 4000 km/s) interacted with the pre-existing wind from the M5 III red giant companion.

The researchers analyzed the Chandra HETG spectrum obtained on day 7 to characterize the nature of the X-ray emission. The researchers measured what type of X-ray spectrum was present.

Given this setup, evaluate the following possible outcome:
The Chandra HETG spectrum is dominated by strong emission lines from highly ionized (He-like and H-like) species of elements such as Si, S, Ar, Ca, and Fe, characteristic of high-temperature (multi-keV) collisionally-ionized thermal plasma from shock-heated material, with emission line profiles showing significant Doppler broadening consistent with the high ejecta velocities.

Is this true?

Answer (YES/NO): YES